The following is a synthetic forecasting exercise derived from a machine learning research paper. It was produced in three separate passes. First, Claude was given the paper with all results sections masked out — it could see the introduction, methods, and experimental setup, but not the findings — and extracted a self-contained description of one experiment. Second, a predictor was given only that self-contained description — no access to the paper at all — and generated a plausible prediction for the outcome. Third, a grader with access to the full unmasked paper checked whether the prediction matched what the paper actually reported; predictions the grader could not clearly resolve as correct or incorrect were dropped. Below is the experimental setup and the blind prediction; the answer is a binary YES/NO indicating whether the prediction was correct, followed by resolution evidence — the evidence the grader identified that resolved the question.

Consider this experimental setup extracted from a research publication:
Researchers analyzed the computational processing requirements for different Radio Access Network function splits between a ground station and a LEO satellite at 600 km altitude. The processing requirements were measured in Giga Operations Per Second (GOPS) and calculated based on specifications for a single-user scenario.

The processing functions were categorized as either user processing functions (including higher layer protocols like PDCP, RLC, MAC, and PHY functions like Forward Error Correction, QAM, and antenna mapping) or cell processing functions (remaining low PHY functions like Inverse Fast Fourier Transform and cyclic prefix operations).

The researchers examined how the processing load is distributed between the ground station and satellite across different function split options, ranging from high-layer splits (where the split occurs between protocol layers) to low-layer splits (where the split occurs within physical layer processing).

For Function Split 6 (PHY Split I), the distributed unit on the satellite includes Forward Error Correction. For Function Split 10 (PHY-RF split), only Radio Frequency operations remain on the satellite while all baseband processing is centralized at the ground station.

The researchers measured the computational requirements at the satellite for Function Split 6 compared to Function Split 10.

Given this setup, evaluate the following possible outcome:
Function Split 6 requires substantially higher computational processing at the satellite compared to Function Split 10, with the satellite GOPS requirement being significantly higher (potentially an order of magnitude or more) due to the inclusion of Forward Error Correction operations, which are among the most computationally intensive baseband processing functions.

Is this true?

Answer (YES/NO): NO